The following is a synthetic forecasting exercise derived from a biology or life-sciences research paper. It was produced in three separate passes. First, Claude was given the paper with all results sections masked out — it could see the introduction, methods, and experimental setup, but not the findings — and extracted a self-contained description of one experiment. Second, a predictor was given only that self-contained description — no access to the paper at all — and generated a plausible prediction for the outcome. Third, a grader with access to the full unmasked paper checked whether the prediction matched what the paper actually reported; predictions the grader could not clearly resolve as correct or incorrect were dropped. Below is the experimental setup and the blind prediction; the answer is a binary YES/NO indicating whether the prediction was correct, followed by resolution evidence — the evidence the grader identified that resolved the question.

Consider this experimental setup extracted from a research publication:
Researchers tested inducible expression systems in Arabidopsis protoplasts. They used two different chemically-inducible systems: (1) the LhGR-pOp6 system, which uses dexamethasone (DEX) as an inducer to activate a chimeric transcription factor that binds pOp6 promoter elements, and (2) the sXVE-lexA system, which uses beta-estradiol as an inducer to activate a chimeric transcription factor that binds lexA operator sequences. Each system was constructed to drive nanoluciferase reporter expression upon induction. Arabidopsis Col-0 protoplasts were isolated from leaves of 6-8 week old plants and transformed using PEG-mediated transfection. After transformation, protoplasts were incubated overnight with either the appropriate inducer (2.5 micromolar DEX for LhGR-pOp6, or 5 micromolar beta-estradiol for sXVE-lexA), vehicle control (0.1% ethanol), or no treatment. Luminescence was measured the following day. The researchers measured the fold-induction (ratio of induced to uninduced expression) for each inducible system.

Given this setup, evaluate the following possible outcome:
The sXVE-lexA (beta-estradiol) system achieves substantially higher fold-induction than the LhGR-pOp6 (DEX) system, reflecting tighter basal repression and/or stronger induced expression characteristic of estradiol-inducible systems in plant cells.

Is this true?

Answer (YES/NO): YES